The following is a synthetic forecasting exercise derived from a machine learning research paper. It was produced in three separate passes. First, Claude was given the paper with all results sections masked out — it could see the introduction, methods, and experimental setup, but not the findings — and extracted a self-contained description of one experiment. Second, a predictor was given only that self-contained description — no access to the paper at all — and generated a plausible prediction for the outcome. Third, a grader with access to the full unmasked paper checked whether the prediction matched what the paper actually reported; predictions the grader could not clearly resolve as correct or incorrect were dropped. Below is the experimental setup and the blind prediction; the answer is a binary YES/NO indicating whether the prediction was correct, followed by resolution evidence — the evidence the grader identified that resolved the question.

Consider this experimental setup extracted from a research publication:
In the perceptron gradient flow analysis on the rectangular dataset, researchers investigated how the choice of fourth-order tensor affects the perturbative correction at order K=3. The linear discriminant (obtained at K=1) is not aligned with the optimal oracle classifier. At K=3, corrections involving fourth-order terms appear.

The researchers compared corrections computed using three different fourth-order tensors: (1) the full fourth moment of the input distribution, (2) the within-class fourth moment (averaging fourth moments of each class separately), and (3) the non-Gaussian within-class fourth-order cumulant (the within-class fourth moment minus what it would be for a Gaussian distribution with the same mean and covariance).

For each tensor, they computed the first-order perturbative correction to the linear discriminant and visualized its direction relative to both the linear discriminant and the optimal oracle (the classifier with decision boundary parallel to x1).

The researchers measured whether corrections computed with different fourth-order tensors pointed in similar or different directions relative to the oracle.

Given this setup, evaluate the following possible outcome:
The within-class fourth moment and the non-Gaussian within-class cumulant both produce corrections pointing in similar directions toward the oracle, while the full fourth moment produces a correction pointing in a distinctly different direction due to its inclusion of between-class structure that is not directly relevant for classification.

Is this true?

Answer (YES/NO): NO